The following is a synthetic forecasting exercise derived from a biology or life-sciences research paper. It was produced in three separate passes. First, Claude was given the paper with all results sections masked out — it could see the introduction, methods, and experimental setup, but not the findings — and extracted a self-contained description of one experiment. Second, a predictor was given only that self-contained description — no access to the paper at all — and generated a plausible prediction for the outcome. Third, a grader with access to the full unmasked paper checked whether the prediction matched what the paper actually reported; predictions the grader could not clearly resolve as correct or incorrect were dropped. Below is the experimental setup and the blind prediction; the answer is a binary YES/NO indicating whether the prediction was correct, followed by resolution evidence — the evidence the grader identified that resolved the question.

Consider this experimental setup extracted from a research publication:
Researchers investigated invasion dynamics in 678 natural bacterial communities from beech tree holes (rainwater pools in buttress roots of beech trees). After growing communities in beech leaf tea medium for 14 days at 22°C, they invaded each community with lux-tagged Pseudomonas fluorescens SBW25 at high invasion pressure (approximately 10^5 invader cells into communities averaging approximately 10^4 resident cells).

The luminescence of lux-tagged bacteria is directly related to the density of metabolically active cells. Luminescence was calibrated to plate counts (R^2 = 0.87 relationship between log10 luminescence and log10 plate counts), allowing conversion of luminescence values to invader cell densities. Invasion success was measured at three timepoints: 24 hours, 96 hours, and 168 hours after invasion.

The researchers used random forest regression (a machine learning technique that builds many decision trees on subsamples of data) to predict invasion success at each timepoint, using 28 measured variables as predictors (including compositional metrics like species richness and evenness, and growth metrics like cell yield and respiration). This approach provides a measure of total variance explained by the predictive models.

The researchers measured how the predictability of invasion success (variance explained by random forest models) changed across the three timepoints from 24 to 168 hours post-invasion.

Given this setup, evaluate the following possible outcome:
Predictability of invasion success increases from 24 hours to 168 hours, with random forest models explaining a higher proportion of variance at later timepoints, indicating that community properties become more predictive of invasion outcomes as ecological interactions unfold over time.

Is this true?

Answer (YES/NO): NO